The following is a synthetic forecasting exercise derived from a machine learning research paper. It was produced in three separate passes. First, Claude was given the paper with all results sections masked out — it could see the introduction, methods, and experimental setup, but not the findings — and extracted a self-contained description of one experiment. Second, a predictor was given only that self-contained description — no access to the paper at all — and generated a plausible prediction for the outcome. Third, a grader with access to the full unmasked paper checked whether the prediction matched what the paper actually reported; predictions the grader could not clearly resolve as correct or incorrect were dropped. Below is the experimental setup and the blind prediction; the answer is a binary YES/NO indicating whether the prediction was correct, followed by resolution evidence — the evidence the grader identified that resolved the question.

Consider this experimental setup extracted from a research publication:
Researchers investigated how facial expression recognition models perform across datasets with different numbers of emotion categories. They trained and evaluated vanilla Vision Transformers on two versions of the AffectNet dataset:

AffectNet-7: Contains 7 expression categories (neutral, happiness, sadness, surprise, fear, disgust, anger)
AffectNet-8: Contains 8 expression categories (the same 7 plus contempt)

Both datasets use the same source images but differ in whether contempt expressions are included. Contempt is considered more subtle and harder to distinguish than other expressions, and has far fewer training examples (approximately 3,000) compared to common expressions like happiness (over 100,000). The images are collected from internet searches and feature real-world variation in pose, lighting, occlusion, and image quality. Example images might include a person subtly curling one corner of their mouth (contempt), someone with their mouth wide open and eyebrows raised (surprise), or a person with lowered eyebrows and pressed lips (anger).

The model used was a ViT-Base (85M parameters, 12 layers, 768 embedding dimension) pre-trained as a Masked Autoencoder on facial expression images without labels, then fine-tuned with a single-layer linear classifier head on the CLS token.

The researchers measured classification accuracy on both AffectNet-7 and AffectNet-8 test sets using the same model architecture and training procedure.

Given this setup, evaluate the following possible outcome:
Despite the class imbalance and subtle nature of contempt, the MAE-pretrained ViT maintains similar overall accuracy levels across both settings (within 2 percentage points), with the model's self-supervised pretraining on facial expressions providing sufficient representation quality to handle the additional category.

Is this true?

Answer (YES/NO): NO